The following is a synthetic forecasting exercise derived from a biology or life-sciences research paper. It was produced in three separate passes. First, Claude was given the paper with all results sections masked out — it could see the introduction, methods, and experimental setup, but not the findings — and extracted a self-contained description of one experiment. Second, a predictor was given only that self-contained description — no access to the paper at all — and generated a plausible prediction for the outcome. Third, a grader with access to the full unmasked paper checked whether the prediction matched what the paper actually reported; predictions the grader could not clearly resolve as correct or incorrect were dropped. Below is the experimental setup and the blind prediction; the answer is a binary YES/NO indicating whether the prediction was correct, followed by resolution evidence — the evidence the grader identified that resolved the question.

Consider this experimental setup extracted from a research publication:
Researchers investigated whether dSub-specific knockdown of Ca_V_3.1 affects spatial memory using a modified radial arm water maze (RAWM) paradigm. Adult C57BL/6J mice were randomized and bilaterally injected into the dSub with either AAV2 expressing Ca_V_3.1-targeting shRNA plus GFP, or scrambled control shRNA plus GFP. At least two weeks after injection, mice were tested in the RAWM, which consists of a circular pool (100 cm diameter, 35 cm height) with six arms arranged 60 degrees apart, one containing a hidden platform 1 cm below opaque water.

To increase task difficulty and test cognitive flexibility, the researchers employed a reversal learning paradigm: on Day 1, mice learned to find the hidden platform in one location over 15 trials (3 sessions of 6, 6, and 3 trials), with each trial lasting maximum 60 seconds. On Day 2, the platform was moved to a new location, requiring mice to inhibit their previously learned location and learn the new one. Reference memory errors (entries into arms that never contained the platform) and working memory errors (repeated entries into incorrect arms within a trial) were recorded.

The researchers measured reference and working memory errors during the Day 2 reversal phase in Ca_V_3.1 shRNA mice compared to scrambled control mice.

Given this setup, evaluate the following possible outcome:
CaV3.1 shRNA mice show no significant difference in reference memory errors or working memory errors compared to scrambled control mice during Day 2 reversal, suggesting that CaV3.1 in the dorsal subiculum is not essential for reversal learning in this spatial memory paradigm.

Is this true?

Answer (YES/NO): NO